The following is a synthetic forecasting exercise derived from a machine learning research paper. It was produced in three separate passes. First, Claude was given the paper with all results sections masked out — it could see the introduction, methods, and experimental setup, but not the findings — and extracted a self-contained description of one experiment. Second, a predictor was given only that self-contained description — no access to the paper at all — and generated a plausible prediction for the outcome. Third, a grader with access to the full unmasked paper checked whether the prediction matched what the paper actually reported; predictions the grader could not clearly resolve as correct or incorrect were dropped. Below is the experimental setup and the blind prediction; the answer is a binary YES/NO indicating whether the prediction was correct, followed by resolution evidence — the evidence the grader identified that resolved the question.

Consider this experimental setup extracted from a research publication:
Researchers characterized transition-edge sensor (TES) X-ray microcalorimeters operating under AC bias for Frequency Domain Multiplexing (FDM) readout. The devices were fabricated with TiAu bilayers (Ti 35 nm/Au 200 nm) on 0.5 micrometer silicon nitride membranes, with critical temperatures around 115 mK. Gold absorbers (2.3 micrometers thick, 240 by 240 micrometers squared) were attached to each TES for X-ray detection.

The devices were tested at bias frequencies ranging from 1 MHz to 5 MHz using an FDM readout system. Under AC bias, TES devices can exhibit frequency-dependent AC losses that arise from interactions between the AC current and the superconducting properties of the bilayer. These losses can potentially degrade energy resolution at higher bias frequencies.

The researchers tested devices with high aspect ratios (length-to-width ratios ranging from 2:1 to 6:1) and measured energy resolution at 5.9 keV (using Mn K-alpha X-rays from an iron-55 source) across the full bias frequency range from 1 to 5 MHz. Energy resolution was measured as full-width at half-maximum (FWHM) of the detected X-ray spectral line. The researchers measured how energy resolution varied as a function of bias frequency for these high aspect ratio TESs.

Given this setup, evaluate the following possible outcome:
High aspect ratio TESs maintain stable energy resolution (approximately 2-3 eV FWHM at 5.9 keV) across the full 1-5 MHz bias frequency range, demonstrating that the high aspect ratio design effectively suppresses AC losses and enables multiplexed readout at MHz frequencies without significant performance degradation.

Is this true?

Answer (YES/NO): YES